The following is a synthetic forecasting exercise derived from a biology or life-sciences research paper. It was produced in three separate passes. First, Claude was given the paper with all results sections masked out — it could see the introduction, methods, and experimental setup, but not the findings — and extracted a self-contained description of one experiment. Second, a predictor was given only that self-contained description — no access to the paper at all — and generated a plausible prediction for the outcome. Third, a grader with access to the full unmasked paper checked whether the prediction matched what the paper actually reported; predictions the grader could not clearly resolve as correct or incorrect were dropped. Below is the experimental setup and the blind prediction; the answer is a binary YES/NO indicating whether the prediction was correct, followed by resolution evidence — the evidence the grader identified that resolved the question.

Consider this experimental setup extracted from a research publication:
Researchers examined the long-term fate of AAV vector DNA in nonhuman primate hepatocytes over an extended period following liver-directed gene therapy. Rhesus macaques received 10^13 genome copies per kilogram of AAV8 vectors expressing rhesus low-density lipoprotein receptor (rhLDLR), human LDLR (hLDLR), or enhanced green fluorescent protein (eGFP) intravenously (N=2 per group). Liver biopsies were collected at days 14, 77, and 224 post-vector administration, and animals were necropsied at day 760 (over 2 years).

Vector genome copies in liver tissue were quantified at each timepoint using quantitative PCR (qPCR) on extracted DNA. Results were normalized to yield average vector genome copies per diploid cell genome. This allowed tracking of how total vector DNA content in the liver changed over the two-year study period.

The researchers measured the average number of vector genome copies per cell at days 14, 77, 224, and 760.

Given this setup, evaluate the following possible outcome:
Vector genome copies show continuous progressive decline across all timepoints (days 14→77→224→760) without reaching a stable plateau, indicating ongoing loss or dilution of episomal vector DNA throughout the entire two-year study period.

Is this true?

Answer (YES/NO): YES